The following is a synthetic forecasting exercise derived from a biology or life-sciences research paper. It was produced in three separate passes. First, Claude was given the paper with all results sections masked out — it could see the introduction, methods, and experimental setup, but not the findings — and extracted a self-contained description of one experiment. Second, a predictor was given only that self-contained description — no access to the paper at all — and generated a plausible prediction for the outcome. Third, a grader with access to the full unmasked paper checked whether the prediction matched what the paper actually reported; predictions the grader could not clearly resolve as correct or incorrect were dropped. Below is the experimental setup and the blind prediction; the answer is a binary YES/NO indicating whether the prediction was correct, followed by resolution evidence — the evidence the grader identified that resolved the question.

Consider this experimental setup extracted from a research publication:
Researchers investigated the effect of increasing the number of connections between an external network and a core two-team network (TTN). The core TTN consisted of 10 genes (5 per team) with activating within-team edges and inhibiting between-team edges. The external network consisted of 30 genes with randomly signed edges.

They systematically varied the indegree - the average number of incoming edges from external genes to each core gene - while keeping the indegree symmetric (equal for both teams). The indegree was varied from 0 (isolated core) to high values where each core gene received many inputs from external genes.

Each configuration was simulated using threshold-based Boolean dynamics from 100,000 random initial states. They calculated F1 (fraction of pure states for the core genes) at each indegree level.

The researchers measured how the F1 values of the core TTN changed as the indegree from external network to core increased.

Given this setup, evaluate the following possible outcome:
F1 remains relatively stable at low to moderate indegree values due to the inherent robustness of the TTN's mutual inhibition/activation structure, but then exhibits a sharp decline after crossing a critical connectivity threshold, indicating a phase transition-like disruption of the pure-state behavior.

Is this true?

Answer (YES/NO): NO